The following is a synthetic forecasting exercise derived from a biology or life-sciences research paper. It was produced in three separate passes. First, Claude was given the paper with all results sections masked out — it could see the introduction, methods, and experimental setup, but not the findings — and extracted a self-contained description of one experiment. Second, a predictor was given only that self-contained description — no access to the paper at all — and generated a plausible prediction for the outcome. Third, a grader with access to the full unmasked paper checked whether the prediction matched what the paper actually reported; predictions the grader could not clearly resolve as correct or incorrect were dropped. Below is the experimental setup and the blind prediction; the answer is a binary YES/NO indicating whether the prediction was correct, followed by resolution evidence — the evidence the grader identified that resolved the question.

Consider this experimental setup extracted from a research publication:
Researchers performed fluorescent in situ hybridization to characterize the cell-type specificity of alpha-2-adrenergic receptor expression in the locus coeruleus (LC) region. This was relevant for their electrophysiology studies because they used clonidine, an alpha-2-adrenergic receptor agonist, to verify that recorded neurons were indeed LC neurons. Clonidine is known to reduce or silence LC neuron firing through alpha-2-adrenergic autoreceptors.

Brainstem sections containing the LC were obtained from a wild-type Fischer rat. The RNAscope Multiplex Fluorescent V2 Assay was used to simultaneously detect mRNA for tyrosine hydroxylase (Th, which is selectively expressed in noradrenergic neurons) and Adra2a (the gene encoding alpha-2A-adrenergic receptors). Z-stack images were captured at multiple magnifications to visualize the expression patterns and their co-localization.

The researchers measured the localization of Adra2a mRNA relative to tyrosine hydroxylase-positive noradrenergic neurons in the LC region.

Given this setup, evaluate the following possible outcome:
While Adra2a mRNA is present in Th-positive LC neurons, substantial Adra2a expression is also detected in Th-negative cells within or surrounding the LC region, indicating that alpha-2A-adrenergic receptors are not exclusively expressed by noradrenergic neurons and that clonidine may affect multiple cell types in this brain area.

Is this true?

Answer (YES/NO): NO